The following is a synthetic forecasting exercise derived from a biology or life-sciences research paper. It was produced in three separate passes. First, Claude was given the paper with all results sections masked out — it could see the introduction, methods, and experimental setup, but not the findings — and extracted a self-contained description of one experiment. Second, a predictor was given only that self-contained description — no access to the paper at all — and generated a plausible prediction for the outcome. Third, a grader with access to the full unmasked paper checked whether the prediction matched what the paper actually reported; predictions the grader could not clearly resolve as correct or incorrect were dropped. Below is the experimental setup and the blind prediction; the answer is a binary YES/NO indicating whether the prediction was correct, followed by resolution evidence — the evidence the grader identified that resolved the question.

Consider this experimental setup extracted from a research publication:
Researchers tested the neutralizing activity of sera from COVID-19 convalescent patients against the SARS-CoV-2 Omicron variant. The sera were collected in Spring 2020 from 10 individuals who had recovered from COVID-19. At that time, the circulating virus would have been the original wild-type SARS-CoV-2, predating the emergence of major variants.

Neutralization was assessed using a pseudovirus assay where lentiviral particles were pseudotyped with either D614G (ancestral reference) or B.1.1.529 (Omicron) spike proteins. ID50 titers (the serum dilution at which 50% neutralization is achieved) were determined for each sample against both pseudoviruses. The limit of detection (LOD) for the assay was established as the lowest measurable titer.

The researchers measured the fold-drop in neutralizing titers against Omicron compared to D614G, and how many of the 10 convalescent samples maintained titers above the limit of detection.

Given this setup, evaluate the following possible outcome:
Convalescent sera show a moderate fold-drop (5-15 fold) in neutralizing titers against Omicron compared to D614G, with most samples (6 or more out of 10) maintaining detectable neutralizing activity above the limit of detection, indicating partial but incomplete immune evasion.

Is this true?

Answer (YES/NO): NO